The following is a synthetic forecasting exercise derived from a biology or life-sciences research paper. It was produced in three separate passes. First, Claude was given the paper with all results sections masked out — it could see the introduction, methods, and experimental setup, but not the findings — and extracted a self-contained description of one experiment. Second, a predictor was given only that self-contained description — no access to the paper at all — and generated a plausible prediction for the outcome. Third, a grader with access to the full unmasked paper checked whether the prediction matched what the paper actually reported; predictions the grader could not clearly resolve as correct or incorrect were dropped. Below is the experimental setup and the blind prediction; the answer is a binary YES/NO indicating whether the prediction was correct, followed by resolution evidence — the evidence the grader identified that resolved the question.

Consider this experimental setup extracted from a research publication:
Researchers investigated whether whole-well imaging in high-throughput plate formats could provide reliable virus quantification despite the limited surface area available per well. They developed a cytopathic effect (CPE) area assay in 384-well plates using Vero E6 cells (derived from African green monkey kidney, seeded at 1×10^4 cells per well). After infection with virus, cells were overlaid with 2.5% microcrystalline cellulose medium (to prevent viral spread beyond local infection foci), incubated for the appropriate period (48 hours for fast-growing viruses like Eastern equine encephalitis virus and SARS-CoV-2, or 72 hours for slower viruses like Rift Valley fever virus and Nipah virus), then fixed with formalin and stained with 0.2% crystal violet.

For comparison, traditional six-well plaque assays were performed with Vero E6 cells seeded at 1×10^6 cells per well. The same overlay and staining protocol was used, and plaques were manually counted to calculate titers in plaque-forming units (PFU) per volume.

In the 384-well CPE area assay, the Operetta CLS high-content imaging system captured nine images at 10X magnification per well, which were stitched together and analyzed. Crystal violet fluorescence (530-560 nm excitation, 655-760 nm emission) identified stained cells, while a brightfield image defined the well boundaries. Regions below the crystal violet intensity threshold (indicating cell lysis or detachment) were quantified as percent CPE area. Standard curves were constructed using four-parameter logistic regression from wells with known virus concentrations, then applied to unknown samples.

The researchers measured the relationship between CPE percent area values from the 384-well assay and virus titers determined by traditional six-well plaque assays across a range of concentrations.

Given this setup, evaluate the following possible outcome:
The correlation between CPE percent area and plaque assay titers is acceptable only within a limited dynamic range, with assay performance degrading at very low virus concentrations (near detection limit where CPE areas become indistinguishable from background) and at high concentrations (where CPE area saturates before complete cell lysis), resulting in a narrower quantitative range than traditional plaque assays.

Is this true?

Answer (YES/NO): YES